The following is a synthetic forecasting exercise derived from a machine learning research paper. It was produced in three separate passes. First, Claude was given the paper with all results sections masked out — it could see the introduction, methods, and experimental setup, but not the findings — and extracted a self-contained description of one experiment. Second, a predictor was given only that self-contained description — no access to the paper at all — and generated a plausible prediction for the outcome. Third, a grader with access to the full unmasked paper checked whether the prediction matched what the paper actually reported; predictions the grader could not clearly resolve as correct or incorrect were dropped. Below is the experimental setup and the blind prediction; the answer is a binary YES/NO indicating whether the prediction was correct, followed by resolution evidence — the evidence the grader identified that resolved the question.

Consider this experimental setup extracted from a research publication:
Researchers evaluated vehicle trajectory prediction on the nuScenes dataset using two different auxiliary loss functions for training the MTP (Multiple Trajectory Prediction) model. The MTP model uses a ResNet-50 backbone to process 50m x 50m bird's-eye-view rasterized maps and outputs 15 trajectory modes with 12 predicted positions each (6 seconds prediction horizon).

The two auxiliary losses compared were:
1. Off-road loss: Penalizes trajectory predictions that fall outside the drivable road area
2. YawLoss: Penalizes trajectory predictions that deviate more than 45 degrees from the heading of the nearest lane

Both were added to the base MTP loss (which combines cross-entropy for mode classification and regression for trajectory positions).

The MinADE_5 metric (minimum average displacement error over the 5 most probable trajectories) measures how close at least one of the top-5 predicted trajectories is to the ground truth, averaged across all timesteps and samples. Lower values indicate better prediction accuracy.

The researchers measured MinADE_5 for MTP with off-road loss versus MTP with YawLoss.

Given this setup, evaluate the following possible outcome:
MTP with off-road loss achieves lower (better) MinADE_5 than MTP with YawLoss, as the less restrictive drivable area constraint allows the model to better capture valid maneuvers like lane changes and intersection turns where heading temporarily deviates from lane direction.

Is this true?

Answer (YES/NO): YES